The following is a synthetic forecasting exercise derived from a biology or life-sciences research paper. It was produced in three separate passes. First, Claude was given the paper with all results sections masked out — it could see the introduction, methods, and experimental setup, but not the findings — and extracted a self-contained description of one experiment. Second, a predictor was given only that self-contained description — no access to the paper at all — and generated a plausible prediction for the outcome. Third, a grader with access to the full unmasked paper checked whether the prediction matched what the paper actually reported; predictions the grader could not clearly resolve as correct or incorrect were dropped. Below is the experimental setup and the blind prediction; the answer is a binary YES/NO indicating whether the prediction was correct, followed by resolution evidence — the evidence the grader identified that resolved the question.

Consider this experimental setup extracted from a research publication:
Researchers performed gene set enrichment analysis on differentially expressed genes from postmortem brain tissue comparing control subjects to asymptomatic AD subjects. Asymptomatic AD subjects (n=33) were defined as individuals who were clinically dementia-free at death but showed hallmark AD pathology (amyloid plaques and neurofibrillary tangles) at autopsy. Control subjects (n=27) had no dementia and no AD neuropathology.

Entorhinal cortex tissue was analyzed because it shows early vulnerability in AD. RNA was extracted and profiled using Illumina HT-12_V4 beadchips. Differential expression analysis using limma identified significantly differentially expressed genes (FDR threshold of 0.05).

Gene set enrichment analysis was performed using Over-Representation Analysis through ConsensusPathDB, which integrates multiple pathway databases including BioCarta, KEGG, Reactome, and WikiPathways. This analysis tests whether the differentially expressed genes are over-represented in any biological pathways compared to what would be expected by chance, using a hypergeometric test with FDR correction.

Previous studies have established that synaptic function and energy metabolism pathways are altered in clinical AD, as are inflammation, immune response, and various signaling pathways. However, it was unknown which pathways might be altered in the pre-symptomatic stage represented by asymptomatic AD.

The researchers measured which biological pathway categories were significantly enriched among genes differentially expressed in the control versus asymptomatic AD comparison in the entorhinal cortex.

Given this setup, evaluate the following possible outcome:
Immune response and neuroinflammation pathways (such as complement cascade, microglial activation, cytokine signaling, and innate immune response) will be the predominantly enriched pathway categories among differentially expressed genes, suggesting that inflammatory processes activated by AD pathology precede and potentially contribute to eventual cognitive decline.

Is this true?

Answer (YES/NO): NO